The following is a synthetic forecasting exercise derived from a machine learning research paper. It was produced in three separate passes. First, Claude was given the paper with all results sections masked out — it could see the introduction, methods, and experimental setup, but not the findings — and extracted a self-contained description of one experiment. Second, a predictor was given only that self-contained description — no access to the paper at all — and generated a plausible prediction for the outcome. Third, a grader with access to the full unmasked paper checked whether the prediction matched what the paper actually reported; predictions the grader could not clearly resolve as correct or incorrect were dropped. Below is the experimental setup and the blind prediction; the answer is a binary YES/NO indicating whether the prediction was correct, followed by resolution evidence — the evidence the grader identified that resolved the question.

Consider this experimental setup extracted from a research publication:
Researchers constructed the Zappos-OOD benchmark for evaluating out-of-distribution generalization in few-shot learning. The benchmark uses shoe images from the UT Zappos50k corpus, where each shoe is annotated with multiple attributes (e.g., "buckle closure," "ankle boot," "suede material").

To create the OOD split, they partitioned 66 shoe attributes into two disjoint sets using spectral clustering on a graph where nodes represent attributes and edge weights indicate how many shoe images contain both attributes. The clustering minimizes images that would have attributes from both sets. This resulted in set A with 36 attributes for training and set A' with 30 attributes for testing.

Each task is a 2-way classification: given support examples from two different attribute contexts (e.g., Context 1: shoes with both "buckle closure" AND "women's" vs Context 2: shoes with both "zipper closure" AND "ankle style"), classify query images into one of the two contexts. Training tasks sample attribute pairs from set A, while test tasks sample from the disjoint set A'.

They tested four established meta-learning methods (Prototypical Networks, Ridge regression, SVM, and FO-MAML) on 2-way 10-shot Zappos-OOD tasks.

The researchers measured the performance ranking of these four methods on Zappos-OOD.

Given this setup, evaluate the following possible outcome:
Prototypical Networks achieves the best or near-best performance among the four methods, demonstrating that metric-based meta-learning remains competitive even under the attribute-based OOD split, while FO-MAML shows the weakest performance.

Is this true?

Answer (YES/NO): YES